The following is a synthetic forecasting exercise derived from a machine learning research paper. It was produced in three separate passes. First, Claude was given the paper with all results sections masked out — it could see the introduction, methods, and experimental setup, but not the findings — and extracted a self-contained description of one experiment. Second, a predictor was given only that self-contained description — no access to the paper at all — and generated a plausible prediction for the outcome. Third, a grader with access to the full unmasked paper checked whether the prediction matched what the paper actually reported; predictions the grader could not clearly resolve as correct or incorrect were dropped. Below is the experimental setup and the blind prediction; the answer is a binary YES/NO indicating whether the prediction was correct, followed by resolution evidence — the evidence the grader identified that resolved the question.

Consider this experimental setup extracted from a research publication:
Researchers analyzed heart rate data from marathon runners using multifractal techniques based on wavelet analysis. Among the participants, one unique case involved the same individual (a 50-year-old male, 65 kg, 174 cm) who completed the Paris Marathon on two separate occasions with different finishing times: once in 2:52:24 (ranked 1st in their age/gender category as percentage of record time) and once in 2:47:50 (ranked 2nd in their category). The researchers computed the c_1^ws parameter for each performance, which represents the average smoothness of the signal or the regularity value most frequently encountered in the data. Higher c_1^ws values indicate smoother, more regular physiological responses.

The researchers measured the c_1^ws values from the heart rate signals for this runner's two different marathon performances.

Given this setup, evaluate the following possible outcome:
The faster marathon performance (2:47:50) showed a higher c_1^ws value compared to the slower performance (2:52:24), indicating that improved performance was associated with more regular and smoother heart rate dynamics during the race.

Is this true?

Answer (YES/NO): YES